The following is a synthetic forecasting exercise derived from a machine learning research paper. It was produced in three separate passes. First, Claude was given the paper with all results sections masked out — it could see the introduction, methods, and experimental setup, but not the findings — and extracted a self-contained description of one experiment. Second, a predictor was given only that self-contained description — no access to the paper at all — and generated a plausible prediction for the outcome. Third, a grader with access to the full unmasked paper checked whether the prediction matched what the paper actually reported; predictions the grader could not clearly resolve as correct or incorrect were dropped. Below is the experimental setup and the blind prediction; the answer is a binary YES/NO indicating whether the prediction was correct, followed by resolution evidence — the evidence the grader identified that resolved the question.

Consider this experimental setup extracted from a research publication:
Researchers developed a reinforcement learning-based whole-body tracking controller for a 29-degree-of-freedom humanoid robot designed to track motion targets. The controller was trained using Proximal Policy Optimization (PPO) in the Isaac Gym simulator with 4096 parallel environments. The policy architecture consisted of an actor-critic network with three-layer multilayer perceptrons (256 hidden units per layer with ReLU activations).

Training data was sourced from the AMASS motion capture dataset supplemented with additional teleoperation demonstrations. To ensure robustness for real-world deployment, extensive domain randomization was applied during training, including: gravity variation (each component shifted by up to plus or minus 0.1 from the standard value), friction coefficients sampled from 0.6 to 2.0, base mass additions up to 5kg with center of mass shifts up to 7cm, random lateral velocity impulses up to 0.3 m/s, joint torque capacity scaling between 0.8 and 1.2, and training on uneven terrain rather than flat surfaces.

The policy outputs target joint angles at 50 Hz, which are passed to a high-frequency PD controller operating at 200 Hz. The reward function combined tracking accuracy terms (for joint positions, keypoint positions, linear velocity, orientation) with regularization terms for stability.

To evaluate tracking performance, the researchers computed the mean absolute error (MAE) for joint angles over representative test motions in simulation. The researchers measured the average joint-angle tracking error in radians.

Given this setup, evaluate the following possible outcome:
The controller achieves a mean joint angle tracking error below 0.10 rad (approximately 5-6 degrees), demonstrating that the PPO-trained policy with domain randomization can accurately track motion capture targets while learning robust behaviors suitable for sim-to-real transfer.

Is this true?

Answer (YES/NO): YES